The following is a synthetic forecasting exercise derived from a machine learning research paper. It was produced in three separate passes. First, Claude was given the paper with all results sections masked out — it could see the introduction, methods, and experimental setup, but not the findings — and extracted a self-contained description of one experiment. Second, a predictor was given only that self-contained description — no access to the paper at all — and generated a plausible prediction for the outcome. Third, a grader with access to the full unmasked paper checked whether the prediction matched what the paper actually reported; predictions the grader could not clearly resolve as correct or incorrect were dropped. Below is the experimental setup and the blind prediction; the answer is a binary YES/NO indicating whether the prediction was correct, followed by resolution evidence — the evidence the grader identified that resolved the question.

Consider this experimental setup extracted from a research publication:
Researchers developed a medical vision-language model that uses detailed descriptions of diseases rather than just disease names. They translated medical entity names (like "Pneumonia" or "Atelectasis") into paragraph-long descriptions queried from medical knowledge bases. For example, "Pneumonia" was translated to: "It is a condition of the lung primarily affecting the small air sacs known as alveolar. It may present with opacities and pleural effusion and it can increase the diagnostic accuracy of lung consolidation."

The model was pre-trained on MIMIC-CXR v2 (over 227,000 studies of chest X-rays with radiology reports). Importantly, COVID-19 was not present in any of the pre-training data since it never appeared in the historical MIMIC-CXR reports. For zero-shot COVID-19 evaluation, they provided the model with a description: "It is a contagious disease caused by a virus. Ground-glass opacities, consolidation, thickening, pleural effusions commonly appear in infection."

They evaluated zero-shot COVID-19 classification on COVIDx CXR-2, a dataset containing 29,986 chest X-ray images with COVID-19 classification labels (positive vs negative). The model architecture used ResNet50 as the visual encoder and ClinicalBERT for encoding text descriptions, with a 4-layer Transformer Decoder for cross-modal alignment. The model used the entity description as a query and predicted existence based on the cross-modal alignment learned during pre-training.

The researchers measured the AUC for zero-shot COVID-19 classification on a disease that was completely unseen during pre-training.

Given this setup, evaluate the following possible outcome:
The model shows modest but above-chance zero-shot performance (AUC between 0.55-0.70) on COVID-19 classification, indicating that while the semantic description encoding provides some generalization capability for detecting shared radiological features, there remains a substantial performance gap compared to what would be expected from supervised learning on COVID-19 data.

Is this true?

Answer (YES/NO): NO